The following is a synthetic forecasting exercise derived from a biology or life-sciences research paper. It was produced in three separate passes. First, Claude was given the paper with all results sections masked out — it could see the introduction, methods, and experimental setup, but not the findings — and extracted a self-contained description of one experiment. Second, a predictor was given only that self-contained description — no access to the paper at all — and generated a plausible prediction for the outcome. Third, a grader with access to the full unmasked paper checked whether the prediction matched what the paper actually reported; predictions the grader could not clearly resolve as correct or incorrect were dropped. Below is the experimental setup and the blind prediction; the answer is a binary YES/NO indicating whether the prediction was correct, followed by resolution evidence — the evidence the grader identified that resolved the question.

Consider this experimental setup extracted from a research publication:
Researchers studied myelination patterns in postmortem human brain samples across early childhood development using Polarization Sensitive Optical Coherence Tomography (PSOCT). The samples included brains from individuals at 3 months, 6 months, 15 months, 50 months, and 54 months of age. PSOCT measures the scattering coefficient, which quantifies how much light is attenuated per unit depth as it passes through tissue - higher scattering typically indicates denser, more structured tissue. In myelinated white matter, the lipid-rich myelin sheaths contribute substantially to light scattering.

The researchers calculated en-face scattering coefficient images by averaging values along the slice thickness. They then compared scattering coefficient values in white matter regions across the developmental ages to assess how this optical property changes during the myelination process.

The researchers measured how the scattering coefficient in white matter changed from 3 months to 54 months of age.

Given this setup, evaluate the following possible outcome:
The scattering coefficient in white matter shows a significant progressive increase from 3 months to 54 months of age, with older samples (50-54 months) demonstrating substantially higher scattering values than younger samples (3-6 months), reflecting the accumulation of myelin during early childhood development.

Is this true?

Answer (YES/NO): YES